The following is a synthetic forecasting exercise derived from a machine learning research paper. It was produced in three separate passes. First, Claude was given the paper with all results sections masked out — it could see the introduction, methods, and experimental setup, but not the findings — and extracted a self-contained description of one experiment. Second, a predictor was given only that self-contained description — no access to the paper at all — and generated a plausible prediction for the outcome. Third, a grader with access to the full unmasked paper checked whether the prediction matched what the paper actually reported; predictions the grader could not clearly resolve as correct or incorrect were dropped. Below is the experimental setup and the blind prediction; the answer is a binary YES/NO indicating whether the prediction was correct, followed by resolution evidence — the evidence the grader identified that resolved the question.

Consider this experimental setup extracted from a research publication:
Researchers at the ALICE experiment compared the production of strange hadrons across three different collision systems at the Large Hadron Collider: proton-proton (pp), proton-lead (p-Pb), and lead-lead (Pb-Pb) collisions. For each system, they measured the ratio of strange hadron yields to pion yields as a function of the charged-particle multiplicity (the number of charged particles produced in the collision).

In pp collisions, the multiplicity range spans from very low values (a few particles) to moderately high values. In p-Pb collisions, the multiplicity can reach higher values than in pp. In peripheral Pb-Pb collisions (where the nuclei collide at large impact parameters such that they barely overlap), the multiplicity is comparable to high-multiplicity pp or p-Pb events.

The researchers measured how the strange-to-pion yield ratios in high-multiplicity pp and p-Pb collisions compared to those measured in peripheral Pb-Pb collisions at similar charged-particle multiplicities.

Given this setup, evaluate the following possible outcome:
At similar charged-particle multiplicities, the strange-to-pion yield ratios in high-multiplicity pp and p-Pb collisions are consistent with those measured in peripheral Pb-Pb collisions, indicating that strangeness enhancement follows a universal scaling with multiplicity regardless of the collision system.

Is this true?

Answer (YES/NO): YES